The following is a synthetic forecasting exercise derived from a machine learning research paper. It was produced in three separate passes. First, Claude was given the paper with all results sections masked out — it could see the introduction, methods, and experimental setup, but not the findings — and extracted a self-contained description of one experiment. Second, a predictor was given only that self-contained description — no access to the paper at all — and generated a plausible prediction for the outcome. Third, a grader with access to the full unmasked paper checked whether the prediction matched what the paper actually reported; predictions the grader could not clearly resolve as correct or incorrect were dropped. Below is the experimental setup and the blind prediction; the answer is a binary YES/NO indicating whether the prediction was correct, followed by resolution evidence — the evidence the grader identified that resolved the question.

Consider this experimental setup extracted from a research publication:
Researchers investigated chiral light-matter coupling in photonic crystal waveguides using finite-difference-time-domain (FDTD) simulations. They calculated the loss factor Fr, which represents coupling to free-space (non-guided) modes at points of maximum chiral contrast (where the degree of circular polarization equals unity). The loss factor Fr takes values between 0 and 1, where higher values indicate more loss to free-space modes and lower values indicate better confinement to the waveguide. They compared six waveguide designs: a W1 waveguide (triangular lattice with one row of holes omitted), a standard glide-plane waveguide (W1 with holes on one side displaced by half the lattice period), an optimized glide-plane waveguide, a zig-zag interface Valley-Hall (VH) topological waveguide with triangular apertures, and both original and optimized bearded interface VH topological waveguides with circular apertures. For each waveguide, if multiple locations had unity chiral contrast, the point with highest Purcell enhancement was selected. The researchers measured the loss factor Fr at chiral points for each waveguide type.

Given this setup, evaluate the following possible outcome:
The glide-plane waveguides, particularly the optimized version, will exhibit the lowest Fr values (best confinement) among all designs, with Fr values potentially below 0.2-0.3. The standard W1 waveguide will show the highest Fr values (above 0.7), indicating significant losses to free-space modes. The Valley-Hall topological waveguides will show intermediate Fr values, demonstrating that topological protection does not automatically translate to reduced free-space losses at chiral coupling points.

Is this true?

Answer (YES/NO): NO